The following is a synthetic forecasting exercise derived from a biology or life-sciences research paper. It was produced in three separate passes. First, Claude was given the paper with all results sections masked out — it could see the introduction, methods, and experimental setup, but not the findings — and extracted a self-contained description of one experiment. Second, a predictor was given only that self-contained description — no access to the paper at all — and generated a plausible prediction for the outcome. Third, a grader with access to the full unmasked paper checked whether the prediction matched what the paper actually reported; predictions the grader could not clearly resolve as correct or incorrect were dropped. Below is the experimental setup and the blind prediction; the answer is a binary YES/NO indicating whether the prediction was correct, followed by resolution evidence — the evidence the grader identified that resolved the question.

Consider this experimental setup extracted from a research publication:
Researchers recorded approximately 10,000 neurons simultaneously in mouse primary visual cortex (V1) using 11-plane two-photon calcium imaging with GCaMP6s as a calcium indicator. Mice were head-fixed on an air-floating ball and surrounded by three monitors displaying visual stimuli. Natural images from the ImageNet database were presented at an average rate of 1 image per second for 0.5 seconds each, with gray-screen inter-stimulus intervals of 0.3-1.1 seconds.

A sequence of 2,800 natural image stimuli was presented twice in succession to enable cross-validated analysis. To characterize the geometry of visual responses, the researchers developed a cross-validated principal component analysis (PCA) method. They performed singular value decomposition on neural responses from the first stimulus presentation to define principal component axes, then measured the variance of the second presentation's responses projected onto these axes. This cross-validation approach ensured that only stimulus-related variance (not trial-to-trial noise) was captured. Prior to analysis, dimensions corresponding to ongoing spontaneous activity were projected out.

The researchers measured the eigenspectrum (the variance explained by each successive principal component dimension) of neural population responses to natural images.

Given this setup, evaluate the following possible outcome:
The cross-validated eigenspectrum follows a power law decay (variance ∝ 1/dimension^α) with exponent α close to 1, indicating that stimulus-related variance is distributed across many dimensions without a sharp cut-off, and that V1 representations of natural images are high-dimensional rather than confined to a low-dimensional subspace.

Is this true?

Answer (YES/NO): YES